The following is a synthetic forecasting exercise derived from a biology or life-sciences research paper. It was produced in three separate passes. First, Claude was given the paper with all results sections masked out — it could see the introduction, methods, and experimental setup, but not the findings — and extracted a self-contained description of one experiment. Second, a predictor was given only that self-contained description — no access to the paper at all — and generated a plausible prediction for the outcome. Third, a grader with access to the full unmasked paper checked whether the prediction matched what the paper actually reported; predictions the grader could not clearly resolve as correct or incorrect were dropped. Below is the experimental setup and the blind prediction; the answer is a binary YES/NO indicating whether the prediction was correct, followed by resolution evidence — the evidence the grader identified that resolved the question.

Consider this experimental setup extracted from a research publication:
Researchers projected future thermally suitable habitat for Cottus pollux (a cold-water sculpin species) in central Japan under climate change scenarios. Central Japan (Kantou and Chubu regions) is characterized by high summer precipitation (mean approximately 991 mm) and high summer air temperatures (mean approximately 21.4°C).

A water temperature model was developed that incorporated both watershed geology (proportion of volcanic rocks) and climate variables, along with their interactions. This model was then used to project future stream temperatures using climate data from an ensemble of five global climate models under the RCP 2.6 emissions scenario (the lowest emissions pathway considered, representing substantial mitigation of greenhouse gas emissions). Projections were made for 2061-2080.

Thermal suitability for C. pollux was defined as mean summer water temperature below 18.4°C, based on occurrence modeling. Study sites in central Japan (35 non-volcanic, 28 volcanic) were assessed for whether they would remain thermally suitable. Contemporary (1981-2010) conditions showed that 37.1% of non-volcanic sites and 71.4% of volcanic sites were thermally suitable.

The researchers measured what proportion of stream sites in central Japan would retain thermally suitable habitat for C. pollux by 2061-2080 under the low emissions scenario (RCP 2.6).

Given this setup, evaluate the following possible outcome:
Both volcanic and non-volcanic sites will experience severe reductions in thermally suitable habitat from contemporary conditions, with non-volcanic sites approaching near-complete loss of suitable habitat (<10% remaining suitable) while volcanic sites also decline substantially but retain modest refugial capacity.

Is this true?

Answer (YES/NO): NO